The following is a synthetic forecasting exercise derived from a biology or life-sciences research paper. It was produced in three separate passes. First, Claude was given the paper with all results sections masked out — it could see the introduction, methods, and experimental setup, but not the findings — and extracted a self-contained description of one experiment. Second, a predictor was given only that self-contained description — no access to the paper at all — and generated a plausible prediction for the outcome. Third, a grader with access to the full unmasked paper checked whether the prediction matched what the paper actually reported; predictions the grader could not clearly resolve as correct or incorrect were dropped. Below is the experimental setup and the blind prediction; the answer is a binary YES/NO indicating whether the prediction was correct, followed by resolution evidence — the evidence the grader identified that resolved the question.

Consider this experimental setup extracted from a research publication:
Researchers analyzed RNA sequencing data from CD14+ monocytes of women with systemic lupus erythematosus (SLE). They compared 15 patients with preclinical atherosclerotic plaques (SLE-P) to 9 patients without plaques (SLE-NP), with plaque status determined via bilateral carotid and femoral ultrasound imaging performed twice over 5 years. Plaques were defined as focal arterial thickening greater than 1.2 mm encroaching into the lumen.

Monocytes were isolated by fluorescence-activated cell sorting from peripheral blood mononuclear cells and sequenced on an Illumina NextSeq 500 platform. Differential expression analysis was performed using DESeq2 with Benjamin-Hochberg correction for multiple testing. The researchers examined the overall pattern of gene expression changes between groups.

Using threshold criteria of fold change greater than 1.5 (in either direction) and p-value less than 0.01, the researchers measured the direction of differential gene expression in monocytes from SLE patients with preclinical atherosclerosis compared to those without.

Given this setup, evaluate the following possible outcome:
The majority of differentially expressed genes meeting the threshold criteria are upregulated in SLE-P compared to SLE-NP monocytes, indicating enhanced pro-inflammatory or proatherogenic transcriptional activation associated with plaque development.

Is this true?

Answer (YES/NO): NO